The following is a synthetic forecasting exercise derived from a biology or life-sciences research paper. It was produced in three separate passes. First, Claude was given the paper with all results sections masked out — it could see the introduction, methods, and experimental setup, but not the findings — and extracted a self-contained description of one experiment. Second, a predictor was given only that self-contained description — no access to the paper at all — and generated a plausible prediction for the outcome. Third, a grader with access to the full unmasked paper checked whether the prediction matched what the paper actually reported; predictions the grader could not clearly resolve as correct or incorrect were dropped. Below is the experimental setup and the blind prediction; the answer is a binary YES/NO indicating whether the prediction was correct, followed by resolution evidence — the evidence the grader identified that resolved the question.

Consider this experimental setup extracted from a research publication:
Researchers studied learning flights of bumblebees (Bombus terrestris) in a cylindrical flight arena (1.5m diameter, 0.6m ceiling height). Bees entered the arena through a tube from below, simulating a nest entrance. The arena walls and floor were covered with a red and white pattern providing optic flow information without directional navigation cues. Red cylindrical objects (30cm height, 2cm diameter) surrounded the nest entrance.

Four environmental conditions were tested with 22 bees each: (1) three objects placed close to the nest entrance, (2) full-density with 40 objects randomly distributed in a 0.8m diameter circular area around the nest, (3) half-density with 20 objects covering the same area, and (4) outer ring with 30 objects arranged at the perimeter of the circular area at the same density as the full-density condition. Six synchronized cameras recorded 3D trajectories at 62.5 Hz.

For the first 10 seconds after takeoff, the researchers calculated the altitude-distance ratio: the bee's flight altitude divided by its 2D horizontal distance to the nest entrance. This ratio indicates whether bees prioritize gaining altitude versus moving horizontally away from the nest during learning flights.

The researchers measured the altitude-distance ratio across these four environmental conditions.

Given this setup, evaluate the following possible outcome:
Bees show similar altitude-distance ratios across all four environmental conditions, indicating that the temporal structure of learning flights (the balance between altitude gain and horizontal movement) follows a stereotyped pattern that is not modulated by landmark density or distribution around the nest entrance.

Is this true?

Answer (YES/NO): NO